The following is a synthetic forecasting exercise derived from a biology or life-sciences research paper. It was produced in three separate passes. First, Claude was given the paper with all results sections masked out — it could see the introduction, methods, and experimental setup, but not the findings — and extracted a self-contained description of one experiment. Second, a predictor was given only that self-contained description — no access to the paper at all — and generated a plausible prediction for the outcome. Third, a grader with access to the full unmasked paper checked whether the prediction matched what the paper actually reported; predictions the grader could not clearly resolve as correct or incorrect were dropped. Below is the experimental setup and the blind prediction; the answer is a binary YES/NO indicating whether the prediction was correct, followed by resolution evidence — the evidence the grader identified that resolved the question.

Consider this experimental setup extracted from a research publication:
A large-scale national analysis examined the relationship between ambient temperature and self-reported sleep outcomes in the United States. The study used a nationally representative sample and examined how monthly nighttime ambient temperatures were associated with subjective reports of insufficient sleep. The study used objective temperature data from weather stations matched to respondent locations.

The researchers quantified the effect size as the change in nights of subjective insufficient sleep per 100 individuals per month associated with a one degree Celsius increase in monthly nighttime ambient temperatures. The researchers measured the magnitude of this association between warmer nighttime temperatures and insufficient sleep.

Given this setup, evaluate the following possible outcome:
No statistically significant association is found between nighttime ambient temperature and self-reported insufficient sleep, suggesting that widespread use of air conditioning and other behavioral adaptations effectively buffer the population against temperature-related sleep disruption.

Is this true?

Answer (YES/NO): NO